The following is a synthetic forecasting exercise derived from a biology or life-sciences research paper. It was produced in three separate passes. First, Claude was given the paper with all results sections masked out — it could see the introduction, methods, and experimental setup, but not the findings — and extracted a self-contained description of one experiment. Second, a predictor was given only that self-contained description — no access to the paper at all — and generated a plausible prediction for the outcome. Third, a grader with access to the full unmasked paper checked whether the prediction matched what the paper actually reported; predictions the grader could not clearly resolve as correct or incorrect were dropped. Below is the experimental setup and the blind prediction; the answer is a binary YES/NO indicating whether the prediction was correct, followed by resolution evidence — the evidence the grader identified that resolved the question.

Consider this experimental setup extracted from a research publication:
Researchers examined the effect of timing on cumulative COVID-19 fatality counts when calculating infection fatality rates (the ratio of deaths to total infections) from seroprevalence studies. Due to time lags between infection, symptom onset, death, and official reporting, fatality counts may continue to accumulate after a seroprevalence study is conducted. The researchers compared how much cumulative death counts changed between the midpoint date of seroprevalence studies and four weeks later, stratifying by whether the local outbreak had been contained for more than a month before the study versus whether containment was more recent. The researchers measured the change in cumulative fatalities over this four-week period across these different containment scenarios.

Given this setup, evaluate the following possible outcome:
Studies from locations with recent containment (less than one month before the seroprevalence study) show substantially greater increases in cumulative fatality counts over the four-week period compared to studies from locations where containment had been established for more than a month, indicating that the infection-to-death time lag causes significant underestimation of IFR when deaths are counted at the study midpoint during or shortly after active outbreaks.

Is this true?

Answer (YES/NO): YES